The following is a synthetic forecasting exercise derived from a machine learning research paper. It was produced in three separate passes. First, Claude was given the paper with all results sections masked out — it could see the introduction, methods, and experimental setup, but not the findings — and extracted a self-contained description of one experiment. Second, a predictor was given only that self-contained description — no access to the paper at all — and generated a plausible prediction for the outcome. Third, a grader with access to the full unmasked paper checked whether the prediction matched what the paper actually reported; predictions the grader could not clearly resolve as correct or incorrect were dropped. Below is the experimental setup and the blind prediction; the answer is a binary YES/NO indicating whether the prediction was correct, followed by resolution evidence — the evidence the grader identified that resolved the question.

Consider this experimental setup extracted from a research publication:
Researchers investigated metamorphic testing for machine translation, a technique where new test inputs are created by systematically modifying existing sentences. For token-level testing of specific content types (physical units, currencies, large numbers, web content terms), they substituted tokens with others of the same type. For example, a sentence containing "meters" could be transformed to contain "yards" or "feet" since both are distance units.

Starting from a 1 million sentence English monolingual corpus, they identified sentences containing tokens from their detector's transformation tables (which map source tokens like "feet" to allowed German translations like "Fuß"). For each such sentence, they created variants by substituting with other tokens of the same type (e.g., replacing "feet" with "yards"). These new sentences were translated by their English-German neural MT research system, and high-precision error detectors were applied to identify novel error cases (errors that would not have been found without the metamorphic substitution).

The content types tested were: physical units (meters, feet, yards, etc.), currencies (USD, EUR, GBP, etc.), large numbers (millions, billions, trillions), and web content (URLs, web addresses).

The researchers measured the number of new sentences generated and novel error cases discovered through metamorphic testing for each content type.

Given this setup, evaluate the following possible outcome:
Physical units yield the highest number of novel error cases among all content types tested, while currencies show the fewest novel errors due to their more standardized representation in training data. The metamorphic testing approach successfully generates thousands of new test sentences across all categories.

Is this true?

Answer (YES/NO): NO